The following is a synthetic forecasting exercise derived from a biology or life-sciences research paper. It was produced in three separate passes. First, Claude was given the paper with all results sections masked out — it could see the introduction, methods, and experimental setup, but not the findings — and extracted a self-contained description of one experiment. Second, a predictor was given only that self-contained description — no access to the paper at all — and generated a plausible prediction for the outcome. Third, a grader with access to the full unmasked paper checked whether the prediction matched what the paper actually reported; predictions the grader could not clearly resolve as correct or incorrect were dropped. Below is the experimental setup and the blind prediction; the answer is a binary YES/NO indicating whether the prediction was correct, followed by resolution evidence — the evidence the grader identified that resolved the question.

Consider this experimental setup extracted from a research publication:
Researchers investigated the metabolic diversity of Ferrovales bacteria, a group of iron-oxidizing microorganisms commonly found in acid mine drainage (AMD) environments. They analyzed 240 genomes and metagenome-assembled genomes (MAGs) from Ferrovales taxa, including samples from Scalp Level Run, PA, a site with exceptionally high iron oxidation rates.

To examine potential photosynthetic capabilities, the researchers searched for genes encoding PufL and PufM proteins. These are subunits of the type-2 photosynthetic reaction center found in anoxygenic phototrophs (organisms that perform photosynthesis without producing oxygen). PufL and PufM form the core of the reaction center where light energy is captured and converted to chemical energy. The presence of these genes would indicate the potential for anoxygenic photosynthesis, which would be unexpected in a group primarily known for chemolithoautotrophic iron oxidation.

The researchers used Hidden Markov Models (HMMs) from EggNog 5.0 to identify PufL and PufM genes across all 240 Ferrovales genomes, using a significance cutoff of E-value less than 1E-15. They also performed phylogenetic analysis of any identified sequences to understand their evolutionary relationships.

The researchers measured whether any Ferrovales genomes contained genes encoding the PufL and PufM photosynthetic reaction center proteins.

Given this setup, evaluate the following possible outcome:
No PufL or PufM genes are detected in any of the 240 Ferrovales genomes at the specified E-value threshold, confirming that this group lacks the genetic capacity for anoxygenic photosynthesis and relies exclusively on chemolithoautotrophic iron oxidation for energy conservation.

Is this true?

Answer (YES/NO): NO